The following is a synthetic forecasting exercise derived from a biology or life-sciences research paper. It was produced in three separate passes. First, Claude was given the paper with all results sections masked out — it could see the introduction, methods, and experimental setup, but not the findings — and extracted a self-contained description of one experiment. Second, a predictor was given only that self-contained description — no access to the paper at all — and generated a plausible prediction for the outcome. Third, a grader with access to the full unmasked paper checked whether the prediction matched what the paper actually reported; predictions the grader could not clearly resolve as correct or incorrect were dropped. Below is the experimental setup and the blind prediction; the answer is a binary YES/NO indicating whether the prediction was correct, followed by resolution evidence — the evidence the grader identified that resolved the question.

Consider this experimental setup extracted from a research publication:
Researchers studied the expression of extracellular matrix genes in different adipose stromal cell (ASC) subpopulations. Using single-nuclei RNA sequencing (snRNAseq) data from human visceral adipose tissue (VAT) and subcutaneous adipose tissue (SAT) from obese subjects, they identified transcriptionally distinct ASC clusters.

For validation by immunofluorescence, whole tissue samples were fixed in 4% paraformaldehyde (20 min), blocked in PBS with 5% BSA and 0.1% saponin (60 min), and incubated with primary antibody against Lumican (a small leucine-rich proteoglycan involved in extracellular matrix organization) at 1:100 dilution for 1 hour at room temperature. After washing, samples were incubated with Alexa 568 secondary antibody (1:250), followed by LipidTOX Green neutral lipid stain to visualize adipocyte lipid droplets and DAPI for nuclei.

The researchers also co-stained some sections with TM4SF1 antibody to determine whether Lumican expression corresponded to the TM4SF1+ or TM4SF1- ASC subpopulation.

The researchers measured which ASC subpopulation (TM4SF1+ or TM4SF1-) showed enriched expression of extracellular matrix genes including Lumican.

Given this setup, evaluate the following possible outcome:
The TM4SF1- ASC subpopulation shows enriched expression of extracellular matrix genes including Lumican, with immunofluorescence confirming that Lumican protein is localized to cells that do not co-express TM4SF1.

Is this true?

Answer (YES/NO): YES